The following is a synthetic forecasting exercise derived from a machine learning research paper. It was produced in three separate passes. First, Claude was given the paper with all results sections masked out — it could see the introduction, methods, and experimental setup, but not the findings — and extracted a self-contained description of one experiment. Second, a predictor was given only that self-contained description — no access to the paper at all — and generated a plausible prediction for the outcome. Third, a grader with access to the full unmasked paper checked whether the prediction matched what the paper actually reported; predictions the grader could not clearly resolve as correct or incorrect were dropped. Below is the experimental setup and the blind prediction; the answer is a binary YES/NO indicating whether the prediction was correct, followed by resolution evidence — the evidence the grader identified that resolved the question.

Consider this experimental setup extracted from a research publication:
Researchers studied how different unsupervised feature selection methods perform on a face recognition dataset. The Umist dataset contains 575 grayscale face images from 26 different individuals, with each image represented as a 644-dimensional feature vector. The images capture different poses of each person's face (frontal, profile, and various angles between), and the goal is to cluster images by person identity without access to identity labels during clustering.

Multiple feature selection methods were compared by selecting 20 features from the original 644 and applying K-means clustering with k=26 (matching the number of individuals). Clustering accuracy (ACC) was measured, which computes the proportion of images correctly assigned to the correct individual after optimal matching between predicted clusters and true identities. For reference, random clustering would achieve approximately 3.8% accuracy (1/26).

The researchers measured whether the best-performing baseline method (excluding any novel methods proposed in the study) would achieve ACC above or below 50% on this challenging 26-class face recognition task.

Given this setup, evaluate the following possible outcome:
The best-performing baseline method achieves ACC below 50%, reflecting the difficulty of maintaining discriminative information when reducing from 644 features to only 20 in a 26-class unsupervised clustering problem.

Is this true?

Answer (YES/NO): YES